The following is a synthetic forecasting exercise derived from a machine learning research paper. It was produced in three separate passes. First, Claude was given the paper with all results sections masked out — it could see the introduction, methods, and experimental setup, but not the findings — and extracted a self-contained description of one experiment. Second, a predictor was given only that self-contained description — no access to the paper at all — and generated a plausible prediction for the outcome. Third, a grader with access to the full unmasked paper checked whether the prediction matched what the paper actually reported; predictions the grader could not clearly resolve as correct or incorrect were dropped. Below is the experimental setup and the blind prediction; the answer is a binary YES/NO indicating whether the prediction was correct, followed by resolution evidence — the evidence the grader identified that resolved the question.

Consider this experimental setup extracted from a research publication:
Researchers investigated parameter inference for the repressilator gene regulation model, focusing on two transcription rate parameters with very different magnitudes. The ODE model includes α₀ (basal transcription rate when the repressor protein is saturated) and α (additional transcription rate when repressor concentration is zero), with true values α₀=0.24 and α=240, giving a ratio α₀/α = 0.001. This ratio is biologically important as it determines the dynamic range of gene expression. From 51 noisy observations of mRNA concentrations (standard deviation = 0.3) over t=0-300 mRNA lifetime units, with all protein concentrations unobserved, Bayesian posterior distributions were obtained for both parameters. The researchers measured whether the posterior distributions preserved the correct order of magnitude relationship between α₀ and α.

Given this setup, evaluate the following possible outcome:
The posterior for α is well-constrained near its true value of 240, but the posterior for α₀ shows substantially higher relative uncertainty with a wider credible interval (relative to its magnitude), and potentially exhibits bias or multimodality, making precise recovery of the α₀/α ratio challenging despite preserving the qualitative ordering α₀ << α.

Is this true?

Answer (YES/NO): NO